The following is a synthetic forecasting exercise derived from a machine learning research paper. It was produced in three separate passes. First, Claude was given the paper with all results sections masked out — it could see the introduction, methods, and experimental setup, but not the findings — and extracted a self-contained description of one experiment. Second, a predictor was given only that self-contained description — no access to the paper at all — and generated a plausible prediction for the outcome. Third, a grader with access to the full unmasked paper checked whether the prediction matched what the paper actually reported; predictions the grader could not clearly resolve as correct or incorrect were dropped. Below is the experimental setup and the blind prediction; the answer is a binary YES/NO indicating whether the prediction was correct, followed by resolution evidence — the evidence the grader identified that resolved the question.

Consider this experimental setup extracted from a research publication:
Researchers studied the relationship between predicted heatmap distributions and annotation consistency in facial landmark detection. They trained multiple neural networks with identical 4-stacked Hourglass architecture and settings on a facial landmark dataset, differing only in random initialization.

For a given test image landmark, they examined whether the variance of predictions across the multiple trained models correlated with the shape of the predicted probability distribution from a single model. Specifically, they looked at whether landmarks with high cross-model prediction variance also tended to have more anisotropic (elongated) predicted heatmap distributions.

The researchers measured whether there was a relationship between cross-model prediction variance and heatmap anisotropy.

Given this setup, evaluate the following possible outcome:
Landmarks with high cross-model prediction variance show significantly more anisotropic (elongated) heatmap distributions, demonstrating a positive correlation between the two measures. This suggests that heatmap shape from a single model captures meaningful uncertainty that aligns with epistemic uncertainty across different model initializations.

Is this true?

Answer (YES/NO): YES